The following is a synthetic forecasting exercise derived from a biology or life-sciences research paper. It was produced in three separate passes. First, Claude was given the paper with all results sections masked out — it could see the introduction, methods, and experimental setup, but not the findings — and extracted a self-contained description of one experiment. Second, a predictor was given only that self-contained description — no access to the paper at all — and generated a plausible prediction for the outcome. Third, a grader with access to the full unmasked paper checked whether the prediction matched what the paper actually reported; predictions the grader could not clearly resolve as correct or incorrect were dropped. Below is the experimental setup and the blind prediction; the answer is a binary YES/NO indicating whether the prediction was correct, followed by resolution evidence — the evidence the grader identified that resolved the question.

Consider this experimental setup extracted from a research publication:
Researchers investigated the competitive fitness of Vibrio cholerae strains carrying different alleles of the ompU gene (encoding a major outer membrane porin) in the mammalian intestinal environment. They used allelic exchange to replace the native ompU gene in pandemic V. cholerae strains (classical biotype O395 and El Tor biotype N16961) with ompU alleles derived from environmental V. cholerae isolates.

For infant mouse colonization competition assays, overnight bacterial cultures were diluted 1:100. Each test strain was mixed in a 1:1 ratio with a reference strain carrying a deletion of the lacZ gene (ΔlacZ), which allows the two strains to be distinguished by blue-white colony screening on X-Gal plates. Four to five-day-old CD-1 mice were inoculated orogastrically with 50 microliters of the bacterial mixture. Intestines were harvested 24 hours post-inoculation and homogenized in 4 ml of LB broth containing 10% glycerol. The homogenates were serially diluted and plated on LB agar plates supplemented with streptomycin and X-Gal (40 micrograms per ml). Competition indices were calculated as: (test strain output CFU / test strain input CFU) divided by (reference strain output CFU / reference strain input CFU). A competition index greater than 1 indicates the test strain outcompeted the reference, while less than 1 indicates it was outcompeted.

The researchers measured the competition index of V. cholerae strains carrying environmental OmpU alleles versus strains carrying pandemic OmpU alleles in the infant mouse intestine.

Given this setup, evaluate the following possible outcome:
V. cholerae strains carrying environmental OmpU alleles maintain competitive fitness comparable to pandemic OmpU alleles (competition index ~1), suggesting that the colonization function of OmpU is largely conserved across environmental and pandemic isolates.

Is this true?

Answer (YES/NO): NO